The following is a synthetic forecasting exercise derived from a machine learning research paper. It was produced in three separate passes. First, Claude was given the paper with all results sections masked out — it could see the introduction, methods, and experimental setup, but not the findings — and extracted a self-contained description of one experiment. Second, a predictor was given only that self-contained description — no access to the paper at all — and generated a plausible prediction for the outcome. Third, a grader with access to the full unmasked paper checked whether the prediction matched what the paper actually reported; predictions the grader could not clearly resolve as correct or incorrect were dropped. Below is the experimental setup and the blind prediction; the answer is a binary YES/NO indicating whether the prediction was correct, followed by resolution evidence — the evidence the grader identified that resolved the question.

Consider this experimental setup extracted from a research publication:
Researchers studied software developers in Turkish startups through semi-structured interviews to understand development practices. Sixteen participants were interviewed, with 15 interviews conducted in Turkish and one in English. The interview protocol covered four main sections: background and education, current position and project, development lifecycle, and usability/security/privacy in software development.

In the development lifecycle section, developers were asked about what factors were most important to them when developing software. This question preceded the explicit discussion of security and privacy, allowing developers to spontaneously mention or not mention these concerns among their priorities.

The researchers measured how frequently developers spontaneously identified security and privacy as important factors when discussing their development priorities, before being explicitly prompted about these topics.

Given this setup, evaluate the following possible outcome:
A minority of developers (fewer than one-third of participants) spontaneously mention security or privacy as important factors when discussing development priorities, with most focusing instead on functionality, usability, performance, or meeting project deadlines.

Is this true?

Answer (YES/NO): YES